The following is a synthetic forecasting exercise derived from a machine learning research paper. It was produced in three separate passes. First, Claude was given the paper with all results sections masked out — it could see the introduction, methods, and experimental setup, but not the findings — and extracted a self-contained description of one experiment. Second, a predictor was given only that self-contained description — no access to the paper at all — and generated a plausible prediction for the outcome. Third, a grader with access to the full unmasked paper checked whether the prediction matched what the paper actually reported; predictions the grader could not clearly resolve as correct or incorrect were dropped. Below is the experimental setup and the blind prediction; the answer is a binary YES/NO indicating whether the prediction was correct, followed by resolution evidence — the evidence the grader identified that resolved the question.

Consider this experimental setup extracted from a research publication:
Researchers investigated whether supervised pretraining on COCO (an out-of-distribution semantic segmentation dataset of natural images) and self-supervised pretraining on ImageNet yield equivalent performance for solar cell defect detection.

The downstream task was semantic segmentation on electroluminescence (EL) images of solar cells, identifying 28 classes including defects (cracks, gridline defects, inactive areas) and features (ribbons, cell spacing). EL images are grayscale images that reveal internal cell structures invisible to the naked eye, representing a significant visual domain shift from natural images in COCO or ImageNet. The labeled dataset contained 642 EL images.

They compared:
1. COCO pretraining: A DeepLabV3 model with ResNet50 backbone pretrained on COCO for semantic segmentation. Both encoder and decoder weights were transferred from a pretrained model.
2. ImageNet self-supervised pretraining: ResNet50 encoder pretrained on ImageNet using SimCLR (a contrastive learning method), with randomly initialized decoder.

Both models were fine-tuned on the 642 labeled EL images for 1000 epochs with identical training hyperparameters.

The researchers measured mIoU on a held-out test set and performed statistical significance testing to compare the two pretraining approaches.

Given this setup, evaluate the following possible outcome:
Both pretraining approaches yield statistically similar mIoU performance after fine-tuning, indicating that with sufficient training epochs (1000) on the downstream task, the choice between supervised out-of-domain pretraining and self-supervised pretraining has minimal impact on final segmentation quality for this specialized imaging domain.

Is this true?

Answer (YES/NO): YES